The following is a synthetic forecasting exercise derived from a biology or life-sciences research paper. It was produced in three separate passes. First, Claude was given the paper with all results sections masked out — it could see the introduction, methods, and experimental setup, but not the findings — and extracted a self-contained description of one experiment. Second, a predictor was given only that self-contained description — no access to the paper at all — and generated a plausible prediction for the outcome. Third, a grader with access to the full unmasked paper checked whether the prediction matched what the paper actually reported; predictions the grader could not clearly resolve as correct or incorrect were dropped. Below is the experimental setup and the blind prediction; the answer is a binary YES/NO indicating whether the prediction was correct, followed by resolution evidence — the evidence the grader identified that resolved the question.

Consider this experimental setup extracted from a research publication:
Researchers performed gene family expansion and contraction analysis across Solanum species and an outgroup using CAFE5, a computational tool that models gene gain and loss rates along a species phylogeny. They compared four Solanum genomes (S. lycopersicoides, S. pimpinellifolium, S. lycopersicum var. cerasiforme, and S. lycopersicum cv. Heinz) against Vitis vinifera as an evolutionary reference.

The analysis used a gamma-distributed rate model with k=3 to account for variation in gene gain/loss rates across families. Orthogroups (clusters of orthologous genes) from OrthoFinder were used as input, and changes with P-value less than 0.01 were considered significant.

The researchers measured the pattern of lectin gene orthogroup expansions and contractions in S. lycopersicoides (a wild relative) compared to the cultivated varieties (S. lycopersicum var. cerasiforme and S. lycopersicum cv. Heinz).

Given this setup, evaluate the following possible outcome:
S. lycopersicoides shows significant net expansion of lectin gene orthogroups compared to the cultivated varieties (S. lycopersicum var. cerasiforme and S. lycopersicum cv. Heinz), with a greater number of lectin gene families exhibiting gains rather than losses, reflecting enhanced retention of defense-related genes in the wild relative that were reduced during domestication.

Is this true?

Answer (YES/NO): YES